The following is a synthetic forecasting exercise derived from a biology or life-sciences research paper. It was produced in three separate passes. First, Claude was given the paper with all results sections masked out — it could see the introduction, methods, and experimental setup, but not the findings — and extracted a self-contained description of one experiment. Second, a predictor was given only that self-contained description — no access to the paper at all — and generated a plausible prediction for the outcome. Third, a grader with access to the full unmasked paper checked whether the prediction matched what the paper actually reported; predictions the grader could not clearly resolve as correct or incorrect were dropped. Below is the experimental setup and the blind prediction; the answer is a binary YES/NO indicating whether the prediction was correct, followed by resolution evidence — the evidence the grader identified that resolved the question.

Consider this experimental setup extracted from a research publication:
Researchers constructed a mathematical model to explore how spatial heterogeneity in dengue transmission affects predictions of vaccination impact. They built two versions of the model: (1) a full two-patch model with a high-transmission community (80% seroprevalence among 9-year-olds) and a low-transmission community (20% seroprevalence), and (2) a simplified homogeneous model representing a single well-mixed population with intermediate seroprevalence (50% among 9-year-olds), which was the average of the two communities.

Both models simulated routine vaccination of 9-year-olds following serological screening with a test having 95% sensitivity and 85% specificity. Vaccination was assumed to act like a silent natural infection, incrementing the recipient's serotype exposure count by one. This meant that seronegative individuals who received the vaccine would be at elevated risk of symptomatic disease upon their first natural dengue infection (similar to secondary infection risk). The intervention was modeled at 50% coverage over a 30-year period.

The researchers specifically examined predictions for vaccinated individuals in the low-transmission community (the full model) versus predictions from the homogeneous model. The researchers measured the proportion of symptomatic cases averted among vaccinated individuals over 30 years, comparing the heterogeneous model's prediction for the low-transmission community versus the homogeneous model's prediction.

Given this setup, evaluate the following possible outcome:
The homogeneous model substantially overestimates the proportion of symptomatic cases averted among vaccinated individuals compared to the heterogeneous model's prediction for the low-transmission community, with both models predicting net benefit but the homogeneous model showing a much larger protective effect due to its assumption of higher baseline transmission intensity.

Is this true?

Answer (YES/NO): YES